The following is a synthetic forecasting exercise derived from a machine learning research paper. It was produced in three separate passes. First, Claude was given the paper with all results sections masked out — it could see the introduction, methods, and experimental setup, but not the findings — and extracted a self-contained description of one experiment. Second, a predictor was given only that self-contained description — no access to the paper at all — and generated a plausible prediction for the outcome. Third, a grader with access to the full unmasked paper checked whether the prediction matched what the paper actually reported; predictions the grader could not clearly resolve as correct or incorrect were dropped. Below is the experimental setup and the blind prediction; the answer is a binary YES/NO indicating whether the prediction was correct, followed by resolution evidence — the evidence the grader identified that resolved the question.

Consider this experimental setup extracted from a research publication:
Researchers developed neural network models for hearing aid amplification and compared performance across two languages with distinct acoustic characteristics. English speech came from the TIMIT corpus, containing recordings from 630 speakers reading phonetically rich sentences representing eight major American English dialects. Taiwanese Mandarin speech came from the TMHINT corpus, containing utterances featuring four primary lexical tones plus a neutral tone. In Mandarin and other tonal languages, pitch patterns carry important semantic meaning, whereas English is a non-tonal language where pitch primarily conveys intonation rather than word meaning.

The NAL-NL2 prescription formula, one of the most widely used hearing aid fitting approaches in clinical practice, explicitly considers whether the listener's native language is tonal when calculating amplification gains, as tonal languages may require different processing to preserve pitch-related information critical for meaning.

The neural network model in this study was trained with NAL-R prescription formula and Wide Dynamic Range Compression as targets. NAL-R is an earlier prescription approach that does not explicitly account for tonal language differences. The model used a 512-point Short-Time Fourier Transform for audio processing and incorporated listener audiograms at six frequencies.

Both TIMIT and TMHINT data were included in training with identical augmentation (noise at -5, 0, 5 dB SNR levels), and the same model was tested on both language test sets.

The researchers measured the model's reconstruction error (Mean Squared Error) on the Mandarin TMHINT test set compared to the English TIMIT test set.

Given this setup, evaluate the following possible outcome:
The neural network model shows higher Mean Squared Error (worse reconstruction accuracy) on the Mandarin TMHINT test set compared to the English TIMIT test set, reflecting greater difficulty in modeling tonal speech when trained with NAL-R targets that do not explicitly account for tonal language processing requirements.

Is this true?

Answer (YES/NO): NO